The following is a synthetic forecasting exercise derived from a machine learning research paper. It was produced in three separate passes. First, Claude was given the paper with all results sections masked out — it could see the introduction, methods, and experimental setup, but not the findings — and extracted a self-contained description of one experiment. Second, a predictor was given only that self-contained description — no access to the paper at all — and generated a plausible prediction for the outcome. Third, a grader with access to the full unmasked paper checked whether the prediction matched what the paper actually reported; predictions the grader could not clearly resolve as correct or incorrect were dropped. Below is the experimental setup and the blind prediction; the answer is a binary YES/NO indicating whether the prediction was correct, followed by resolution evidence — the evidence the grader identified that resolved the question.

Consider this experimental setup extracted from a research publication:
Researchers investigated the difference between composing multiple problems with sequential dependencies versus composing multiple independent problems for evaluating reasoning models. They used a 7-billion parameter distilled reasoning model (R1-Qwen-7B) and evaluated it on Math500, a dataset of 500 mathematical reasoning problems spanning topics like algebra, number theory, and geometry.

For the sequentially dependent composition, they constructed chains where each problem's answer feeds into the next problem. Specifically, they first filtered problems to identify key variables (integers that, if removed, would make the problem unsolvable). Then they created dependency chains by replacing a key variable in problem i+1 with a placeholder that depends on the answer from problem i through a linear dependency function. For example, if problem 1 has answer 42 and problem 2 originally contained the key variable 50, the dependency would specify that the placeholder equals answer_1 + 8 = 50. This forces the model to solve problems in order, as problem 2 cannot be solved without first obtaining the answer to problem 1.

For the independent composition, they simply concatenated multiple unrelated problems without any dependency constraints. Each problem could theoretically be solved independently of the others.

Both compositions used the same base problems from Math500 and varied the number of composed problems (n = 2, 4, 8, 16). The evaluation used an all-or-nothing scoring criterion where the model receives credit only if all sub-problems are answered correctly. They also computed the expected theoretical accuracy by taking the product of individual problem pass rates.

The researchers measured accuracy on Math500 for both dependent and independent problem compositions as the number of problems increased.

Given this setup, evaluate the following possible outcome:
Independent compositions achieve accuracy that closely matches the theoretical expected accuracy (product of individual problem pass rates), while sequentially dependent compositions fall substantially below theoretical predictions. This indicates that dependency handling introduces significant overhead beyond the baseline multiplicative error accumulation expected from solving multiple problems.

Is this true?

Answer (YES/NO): NO